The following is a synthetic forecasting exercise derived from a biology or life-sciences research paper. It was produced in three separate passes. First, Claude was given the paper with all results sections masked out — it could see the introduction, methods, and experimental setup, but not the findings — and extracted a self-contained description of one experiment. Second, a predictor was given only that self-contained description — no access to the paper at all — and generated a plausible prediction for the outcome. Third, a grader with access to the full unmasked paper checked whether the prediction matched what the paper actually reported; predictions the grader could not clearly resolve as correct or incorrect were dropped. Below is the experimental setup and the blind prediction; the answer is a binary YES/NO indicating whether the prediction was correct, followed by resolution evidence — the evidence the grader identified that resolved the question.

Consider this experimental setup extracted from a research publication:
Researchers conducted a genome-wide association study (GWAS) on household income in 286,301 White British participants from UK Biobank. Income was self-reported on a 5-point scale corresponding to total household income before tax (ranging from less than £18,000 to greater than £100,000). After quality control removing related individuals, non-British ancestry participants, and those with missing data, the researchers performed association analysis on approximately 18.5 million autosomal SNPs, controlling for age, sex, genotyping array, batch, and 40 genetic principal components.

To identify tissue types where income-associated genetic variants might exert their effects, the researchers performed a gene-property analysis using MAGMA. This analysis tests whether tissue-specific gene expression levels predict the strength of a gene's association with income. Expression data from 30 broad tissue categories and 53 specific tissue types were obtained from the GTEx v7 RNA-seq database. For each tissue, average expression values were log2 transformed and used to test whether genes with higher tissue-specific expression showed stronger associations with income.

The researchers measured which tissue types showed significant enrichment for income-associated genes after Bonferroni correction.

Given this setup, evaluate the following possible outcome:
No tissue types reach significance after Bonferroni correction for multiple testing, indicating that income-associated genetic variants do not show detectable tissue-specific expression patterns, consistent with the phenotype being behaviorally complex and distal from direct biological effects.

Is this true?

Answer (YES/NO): NO